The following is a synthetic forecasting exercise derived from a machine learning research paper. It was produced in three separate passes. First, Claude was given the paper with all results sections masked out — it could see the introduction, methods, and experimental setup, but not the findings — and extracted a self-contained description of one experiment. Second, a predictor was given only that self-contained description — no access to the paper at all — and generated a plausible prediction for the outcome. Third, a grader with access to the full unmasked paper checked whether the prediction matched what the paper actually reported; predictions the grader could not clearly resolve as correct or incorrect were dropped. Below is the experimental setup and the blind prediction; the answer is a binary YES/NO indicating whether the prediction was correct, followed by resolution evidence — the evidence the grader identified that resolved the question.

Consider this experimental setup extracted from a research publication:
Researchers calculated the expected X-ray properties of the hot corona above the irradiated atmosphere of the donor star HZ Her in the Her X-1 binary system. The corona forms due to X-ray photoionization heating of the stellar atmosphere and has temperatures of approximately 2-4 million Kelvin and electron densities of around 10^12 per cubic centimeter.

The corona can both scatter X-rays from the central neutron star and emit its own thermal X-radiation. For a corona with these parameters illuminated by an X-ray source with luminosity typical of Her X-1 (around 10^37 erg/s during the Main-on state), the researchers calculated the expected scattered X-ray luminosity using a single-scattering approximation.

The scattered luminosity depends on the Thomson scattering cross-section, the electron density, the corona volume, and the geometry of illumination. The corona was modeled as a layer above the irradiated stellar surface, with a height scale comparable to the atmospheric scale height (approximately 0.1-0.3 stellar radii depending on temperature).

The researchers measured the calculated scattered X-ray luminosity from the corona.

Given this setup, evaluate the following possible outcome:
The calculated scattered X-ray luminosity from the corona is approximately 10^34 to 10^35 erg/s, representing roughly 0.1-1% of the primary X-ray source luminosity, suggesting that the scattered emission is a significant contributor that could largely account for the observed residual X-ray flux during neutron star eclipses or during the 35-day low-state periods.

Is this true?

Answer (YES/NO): NO